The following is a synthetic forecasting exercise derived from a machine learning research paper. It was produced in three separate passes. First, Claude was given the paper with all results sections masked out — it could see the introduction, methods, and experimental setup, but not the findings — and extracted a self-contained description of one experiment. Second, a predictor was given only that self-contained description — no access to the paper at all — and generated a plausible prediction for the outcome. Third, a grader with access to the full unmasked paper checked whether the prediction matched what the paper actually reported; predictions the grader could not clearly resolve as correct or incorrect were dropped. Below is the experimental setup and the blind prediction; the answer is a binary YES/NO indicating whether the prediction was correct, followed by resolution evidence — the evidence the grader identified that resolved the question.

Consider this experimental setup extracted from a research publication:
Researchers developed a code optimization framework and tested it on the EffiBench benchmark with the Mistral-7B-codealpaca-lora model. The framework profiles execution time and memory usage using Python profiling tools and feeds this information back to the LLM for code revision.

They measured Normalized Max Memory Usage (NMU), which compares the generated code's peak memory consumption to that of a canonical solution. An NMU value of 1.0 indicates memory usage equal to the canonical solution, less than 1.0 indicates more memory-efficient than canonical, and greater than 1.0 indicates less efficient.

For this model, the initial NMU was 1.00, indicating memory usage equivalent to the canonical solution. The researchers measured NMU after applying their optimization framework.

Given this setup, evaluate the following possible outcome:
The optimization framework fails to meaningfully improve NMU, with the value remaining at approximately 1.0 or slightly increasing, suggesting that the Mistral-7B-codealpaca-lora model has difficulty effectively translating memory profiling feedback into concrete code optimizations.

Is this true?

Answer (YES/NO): YES